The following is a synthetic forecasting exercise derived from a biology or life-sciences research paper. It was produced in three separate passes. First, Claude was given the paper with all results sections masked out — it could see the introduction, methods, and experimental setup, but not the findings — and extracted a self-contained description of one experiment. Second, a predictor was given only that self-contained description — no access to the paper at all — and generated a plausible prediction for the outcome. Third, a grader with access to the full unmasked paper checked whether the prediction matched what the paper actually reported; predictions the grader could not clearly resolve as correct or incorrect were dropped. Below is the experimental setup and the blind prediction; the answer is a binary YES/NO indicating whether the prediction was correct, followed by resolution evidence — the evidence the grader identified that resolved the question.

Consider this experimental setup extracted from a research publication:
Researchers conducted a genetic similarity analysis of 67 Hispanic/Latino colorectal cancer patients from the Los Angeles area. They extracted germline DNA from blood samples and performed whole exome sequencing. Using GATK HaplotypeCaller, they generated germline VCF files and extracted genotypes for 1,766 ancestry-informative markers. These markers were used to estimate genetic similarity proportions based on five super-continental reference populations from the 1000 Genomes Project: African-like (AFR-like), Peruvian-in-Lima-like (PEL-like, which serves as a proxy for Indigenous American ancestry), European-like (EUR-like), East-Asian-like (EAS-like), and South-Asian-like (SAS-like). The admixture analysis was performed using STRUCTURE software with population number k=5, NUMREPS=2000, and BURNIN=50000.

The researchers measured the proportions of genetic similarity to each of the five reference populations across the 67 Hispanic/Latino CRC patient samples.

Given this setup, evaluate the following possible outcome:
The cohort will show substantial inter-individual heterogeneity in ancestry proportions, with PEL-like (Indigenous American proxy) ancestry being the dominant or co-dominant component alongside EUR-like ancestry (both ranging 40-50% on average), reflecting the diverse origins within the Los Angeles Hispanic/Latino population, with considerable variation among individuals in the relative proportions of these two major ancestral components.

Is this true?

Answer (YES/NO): NO